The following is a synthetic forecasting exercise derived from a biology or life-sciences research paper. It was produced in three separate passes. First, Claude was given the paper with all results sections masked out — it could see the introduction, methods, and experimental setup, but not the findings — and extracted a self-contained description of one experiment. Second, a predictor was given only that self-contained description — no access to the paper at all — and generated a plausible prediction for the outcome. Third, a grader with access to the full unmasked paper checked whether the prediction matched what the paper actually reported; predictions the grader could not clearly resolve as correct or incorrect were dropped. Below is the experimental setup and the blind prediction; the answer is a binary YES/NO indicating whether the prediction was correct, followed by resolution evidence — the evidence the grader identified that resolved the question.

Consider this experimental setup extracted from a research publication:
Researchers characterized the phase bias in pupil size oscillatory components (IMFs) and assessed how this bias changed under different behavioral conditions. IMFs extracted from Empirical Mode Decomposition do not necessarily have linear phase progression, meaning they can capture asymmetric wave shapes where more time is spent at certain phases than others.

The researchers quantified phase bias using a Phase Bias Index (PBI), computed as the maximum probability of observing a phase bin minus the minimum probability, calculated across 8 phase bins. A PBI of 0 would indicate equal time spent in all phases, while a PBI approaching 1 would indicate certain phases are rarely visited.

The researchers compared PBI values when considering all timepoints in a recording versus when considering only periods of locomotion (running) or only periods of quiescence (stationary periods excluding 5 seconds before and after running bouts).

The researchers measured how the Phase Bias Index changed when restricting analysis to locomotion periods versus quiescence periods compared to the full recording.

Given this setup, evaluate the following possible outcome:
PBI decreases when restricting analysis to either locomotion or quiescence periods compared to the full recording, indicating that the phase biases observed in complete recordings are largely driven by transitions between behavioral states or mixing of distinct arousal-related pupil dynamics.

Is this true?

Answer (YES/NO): NO